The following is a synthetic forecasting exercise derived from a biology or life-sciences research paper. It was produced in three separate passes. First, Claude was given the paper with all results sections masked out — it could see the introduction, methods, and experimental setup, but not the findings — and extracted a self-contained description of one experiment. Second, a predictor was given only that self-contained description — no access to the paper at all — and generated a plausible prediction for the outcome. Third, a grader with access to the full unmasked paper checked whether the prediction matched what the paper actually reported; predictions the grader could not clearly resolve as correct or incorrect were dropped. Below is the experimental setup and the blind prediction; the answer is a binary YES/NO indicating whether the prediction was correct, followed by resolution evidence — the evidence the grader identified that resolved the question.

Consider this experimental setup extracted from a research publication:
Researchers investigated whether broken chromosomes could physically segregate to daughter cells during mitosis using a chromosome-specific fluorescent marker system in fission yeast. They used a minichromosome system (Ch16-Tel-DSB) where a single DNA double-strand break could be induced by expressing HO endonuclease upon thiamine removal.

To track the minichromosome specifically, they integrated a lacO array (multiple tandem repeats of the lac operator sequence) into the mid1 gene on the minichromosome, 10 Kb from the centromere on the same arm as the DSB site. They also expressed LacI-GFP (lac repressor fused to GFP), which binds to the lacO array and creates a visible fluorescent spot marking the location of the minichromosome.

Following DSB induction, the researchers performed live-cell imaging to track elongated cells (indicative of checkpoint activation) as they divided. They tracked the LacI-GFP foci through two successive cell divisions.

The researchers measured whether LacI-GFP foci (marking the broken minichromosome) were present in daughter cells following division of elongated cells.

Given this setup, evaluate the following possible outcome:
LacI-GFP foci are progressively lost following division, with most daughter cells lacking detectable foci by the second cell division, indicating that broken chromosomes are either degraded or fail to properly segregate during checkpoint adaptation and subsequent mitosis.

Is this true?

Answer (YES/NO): NO